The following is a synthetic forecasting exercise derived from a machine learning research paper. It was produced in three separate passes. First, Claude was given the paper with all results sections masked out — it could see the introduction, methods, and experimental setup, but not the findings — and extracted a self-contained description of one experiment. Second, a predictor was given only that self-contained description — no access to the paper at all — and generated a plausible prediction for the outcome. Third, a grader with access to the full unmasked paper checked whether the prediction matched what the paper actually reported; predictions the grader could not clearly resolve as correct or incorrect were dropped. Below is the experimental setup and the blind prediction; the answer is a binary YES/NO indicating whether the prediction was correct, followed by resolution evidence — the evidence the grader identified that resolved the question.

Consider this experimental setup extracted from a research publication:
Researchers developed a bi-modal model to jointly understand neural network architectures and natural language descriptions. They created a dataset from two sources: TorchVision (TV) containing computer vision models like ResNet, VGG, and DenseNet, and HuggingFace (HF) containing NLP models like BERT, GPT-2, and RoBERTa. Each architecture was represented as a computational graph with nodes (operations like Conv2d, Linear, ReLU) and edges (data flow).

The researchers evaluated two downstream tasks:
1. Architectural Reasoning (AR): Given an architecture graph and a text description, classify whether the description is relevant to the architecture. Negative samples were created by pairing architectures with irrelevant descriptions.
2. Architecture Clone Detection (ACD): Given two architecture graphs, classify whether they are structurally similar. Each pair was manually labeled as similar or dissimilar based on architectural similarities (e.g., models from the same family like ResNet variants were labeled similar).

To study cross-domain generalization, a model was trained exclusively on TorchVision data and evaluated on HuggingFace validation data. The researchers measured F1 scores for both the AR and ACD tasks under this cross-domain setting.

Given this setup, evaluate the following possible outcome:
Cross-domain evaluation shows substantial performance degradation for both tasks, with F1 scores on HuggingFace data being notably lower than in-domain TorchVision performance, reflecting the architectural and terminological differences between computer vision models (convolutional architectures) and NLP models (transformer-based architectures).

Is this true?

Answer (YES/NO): YES